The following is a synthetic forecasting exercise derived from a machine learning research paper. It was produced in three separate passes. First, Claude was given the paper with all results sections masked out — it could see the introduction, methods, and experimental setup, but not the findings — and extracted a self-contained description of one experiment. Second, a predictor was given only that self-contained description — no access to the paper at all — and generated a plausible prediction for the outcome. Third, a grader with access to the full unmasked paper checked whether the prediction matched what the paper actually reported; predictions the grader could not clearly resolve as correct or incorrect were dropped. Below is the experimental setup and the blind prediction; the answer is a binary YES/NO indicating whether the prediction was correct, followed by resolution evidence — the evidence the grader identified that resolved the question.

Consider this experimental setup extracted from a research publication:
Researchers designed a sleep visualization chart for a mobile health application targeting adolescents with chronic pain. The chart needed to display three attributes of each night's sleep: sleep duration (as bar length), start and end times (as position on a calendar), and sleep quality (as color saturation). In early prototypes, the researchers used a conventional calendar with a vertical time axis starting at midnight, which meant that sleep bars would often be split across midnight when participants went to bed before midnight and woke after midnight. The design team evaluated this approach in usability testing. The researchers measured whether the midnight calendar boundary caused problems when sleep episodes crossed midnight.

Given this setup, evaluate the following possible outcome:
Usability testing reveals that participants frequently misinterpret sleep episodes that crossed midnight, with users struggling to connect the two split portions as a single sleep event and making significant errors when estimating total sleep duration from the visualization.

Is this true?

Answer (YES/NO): NO